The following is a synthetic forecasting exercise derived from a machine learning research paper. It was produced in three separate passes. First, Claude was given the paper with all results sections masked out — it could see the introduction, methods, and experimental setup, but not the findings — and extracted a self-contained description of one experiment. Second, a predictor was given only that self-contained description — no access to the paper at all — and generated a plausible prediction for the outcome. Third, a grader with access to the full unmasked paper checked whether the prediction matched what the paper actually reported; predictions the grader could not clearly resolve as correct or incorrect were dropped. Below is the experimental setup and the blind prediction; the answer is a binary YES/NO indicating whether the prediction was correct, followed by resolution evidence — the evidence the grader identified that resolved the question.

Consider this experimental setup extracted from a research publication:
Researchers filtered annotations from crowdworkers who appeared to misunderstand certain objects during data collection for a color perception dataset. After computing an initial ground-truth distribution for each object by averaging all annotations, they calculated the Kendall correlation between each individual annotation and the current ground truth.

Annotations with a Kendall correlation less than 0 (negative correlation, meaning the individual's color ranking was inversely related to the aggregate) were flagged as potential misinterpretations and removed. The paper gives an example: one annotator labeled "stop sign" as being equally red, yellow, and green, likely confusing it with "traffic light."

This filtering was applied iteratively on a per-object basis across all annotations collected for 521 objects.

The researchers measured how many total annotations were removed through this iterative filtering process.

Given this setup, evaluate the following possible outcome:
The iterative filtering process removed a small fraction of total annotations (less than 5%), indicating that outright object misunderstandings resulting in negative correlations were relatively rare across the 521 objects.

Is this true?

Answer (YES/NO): YES